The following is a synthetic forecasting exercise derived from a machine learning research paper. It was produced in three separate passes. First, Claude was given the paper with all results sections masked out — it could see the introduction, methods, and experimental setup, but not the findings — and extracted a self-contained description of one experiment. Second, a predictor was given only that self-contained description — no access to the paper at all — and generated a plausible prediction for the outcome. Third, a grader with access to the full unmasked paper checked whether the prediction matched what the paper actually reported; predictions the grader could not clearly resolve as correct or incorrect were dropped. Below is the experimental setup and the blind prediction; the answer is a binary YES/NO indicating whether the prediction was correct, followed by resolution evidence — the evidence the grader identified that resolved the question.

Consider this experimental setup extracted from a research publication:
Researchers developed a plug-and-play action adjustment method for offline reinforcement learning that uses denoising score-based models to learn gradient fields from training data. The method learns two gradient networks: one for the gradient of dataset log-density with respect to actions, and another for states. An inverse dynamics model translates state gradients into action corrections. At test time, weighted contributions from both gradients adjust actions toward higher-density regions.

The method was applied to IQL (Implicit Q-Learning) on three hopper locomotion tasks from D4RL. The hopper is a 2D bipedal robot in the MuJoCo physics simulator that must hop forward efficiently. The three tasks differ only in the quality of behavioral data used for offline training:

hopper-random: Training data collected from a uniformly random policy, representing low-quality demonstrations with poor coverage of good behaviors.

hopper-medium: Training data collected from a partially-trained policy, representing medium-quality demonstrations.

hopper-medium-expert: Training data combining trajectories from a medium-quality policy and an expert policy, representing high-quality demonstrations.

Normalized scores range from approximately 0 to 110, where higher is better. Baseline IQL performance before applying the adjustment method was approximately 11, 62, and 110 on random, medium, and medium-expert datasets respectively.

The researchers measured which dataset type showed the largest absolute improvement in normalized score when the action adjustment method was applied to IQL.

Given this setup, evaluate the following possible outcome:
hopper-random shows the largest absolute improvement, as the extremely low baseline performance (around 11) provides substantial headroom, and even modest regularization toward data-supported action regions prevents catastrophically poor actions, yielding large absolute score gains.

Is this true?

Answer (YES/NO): YES